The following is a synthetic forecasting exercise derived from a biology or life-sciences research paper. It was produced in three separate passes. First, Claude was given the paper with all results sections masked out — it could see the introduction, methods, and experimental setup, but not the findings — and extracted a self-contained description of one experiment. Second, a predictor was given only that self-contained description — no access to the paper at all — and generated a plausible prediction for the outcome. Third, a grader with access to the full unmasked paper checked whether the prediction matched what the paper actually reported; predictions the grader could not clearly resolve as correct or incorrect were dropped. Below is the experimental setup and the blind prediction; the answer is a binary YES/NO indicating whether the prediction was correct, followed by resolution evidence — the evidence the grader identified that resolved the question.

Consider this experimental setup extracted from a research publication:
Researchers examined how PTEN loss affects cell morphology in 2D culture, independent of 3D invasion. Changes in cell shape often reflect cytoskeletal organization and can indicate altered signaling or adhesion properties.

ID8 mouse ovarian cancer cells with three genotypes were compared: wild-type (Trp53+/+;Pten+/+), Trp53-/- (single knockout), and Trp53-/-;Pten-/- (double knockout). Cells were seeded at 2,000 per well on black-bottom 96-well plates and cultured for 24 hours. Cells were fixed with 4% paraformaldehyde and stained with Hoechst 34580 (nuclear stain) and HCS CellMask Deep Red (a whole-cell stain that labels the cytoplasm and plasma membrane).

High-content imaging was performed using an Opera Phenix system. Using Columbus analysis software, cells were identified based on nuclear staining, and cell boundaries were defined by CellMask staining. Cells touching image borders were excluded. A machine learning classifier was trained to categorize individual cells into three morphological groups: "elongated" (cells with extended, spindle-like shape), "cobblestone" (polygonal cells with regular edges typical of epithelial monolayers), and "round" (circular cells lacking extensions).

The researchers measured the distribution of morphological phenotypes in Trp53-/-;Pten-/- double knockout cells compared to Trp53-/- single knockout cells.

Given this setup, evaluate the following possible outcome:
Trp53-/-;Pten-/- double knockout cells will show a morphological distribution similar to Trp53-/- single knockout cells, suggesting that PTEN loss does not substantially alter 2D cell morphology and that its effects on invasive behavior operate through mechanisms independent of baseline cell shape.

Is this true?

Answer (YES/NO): YES